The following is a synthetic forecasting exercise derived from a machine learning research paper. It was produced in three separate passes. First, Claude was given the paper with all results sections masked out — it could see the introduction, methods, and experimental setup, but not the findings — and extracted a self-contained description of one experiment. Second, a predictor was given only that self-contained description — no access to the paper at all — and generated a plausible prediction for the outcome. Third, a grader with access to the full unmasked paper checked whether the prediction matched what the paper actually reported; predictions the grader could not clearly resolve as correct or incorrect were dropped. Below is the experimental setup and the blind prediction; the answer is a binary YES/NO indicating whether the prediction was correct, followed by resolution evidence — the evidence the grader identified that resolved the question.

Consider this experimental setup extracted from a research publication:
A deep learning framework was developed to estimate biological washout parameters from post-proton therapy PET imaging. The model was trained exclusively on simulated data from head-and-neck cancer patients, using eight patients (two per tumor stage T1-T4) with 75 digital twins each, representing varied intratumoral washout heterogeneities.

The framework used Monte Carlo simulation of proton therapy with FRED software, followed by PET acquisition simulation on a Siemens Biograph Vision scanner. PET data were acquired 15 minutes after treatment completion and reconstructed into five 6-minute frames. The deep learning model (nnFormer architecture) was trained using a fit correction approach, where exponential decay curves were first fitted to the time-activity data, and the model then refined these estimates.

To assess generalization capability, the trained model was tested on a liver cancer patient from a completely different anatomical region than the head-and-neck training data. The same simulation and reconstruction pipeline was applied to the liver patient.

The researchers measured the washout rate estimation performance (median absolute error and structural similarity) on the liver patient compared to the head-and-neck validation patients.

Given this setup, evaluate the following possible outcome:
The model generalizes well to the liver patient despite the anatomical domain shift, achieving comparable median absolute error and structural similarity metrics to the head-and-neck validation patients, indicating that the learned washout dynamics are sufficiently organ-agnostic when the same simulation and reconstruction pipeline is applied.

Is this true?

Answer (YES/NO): NO